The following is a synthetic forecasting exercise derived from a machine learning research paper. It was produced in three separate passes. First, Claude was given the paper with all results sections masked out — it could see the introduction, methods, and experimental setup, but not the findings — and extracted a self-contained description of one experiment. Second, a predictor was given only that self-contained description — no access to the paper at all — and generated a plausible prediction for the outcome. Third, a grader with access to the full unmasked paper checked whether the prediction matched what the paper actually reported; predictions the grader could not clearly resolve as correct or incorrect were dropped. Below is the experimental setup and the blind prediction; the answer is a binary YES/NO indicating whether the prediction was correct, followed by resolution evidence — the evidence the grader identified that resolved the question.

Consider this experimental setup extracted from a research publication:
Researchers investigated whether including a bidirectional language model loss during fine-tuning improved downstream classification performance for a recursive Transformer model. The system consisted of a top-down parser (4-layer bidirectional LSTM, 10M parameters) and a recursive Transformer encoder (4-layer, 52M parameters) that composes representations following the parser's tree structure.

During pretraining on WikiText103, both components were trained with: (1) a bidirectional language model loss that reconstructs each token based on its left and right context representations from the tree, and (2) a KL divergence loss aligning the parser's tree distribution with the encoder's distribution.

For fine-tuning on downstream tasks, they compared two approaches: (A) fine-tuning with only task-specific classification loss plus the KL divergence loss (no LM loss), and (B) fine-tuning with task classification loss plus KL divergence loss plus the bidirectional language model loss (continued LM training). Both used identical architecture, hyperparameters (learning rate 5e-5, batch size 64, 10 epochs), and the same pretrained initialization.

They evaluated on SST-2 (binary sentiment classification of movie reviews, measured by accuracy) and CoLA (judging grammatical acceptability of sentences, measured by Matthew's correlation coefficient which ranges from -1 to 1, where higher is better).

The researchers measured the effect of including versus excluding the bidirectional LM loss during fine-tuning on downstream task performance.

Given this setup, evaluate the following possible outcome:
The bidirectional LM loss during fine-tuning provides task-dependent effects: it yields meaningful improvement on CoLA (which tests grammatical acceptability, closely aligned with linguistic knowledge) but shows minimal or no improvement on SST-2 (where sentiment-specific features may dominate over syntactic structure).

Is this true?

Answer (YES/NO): NO